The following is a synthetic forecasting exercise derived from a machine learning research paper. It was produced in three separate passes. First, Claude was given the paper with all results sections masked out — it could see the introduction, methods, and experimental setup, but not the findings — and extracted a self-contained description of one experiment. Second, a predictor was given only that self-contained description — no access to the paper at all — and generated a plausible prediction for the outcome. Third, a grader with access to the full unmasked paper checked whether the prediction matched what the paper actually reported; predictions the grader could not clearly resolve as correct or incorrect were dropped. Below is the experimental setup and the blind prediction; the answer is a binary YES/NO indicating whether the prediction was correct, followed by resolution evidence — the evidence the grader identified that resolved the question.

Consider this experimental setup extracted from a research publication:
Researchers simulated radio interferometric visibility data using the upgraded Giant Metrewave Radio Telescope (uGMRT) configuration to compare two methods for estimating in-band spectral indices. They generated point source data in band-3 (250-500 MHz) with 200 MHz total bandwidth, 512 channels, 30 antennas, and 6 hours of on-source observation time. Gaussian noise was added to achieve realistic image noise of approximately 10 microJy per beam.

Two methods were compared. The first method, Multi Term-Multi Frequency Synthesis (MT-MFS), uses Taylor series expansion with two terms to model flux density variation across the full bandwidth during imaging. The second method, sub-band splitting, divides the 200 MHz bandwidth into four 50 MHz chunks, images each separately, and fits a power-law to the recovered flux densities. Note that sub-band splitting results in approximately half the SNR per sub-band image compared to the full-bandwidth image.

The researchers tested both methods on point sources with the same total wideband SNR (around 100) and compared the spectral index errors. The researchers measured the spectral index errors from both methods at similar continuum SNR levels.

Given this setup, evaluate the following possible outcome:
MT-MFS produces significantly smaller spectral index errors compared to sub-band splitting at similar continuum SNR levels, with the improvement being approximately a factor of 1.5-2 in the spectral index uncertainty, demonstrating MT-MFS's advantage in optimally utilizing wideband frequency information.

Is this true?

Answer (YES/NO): NO